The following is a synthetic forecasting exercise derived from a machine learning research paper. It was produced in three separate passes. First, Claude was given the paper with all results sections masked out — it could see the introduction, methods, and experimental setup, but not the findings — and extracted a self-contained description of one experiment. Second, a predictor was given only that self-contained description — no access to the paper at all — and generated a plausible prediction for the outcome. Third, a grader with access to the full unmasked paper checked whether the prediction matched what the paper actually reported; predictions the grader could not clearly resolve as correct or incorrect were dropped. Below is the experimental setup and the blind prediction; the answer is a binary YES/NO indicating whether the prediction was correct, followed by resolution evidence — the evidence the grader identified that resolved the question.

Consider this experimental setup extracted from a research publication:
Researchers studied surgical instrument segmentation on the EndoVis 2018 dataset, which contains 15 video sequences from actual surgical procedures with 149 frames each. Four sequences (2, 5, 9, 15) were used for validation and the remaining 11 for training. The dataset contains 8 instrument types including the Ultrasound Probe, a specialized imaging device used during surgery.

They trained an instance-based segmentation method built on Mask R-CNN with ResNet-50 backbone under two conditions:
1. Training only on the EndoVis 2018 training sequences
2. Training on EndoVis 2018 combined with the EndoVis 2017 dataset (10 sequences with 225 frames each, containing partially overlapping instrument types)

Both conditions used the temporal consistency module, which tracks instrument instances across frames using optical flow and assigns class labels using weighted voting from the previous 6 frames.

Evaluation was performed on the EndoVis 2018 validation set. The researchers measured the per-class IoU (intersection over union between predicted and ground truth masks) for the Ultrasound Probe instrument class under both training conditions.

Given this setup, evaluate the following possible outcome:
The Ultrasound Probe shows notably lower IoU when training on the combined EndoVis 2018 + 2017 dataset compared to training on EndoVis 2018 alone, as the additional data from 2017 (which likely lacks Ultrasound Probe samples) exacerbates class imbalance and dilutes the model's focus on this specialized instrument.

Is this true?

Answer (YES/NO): YES